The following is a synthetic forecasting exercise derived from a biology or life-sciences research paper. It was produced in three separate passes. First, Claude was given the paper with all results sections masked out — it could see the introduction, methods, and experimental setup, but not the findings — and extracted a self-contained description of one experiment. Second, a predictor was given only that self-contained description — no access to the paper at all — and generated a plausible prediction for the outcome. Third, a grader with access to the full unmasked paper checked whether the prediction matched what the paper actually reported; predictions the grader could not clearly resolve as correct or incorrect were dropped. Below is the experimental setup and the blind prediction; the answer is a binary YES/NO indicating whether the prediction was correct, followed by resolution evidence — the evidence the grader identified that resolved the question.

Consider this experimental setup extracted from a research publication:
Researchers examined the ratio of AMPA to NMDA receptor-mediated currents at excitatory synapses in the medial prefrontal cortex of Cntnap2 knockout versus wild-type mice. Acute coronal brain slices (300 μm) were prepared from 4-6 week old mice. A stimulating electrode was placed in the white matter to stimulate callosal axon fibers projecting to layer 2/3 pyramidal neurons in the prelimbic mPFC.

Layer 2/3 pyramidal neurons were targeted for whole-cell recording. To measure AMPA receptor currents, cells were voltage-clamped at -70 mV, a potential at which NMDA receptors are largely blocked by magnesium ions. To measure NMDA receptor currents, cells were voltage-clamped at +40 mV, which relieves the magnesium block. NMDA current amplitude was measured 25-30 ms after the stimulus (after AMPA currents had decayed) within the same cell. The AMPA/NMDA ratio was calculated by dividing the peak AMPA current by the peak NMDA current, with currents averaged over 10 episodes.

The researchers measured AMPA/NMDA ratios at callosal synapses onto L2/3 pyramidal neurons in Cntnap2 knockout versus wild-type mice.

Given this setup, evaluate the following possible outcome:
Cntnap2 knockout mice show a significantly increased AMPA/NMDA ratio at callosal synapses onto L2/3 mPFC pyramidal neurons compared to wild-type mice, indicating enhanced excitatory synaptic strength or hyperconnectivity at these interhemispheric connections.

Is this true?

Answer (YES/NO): NO